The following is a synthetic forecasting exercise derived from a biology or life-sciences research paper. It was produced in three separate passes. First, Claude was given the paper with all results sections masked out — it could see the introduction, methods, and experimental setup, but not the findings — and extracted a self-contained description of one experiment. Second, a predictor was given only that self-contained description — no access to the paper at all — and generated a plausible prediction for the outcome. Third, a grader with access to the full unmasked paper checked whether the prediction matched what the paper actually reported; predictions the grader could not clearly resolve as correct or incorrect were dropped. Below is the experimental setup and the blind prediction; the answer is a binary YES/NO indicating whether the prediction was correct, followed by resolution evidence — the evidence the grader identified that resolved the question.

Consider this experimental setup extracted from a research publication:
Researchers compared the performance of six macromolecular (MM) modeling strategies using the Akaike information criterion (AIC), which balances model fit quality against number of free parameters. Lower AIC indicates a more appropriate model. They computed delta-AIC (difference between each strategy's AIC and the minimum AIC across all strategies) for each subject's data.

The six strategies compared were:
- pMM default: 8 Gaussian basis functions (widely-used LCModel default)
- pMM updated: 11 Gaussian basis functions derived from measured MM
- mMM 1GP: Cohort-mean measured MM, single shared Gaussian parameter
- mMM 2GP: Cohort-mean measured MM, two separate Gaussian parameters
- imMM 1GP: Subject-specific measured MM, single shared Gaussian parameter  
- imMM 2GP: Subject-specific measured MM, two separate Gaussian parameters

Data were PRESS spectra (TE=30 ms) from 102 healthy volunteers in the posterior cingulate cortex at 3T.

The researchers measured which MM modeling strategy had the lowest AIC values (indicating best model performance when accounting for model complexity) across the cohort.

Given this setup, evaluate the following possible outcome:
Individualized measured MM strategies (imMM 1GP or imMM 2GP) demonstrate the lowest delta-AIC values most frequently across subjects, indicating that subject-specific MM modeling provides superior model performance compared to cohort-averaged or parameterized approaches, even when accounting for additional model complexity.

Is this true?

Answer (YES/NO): NO